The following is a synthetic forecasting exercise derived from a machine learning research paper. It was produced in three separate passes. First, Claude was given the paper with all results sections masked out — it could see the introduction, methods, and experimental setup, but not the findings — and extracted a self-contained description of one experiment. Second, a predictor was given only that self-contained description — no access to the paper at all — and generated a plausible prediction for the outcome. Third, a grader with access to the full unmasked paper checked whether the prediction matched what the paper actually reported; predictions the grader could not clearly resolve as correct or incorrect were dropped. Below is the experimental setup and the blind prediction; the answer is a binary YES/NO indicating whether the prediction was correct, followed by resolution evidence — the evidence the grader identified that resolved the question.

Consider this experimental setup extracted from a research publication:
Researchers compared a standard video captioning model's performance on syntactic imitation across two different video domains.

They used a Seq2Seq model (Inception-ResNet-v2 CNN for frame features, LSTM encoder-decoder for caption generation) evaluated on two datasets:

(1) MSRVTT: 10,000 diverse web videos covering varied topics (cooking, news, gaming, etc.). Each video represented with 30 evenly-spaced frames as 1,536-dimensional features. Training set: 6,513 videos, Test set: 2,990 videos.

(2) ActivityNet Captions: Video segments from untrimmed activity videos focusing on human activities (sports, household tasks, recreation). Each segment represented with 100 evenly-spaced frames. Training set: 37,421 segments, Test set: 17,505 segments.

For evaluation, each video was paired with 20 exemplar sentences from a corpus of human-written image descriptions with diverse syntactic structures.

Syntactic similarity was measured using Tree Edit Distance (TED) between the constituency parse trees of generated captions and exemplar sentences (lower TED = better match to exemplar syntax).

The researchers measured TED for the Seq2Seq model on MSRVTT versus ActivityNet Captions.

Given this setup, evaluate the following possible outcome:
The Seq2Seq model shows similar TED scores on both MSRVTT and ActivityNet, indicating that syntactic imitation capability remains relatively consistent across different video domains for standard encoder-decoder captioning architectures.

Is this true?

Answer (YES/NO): NO